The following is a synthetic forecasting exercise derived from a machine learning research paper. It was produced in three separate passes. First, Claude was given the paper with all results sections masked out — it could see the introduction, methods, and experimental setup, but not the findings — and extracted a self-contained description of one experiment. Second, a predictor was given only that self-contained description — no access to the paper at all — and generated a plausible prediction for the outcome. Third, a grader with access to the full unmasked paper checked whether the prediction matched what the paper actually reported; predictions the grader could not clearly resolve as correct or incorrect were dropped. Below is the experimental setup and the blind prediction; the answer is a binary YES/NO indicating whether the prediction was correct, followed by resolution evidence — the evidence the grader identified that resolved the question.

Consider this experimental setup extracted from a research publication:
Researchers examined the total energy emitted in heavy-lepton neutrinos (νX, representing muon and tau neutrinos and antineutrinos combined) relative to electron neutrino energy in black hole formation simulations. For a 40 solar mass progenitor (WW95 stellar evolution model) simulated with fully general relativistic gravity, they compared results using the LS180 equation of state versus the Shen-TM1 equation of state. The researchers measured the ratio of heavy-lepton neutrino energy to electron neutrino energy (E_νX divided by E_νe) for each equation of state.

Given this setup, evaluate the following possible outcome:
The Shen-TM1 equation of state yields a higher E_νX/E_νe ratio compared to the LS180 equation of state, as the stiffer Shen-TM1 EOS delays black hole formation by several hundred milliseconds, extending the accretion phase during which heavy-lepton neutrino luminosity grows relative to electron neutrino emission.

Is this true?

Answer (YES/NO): NO